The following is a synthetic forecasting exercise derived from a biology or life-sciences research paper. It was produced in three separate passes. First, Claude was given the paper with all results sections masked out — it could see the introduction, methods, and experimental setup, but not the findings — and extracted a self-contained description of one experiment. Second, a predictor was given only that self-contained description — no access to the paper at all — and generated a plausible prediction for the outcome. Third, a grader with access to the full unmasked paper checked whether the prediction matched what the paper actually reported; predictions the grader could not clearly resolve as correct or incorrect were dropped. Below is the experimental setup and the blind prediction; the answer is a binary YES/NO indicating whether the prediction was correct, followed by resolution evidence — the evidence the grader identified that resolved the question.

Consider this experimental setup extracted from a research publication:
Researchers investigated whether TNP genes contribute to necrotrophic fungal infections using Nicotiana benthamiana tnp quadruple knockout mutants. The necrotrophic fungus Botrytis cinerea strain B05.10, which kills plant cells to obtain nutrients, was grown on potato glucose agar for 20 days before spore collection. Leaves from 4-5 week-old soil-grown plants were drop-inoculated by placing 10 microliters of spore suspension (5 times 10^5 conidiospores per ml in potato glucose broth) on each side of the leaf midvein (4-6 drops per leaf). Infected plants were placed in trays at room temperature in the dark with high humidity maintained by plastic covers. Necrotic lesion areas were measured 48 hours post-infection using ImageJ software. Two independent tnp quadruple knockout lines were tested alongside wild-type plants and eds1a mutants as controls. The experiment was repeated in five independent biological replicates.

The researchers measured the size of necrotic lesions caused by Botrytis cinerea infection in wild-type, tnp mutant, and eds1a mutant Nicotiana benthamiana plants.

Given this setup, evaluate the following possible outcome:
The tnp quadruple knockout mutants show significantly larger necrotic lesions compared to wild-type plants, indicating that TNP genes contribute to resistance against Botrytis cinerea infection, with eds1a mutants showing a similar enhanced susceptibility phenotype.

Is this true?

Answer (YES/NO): NO